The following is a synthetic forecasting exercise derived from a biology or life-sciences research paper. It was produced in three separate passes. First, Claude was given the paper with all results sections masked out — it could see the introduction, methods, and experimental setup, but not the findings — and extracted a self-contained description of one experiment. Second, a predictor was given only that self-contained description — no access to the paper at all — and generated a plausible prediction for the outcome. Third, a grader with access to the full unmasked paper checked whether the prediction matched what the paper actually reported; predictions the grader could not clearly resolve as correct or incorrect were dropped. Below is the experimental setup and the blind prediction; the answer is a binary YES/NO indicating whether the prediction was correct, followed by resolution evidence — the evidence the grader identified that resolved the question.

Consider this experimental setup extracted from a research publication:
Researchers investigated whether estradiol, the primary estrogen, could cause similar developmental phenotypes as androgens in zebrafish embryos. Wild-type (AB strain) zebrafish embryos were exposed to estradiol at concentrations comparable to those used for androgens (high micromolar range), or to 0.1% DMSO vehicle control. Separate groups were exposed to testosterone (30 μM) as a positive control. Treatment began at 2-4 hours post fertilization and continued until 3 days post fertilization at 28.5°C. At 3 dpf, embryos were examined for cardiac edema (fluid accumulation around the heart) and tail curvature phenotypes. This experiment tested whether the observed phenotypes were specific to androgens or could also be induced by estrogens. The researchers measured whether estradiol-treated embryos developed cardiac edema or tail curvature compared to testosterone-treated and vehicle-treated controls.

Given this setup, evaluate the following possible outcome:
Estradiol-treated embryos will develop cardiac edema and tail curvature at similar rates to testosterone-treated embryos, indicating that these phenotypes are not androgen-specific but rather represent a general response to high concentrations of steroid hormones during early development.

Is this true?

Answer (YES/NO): NO